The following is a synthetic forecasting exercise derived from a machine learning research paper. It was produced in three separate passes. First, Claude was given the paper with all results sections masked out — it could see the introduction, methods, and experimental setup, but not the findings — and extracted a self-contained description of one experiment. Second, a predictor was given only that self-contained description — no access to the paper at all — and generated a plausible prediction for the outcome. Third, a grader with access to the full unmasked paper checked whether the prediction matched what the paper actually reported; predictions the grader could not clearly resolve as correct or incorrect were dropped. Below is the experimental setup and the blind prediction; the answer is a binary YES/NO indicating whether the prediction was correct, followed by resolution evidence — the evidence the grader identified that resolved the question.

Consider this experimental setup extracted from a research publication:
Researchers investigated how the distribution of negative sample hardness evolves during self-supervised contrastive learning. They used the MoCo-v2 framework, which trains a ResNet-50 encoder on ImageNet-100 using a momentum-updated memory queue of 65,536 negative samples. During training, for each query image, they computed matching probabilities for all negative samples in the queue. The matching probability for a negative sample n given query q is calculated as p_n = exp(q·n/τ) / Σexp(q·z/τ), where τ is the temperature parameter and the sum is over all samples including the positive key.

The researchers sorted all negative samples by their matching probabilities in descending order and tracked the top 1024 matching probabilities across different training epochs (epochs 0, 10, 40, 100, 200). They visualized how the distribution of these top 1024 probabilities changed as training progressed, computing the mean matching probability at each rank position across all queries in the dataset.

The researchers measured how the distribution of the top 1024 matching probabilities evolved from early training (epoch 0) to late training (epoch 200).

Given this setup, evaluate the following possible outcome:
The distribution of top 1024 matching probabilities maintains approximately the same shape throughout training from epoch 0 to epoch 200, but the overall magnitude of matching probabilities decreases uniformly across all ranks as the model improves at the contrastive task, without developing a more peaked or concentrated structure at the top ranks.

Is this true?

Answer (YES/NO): NO